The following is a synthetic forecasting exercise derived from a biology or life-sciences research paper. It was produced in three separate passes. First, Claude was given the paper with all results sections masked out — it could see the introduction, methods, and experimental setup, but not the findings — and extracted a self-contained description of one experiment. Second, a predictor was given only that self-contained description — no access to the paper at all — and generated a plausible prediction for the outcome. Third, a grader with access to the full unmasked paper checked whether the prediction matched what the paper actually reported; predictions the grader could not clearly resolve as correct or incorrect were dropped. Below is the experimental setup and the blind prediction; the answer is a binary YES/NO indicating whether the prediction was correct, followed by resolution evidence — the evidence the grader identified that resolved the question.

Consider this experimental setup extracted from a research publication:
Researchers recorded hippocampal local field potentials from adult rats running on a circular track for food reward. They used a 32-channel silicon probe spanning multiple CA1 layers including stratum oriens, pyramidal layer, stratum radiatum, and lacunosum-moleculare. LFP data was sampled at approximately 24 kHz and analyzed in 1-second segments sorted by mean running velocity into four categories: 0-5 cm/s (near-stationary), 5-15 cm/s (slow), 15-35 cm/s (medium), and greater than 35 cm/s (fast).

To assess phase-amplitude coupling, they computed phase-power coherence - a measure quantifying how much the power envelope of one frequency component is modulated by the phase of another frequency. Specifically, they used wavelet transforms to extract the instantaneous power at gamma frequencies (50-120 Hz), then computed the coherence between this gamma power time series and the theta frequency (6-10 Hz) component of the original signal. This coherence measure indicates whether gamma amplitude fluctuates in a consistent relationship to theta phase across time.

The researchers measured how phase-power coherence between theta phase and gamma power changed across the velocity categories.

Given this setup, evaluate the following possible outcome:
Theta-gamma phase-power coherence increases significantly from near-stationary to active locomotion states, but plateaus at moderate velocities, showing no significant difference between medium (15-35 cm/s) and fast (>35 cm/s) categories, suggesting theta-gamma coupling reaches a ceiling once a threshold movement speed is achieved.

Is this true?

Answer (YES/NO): NO